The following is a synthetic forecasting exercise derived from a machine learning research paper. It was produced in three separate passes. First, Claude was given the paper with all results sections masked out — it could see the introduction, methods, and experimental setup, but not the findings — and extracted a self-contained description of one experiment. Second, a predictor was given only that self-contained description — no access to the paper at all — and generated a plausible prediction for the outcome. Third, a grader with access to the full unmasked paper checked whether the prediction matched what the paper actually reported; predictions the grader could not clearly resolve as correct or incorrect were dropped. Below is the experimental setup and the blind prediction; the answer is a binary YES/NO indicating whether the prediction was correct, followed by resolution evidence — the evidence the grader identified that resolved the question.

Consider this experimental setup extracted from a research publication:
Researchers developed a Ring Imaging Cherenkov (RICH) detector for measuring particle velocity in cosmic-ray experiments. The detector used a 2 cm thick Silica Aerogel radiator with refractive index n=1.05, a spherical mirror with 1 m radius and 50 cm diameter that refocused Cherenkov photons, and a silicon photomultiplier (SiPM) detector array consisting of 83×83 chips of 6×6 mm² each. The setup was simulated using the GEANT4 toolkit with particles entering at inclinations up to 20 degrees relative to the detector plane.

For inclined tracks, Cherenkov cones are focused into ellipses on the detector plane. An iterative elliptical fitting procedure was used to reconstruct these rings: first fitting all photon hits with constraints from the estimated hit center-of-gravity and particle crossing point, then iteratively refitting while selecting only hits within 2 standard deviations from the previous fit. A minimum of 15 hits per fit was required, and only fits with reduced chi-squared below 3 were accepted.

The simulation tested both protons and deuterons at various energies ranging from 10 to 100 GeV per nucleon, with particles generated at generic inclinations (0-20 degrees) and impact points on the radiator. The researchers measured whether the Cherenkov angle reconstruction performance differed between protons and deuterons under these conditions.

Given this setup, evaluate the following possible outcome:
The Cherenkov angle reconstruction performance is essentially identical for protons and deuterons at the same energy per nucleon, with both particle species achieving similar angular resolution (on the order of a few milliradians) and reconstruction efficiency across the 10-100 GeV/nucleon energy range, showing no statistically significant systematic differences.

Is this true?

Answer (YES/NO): NO